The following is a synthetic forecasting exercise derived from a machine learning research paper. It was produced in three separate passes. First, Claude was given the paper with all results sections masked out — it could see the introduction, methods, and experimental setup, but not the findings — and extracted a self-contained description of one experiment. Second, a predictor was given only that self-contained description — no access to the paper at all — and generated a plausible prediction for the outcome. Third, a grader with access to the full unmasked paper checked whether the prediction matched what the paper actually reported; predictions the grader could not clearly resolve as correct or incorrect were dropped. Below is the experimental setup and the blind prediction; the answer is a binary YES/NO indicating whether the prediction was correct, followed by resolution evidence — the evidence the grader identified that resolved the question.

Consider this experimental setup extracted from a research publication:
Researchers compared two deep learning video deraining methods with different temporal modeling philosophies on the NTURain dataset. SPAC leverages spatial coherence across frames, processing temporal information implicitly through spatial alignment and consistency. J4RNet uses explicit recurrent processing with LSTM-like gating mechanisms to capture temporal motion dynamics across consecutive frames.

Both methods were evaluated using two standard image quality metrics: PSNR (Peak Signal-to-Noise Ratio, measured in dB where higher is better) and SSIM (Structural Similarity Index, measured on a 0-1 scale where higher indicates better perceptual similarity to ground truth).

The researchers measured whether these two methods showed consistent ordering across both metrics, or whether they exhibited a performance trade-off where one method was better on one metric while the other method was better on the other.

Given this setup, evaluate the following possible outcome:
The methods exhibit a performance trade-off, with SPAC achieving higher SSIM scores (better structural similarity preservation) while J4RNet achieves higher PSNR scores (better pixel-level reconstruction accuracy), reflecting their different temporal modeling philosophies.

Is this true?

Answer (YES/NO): NO